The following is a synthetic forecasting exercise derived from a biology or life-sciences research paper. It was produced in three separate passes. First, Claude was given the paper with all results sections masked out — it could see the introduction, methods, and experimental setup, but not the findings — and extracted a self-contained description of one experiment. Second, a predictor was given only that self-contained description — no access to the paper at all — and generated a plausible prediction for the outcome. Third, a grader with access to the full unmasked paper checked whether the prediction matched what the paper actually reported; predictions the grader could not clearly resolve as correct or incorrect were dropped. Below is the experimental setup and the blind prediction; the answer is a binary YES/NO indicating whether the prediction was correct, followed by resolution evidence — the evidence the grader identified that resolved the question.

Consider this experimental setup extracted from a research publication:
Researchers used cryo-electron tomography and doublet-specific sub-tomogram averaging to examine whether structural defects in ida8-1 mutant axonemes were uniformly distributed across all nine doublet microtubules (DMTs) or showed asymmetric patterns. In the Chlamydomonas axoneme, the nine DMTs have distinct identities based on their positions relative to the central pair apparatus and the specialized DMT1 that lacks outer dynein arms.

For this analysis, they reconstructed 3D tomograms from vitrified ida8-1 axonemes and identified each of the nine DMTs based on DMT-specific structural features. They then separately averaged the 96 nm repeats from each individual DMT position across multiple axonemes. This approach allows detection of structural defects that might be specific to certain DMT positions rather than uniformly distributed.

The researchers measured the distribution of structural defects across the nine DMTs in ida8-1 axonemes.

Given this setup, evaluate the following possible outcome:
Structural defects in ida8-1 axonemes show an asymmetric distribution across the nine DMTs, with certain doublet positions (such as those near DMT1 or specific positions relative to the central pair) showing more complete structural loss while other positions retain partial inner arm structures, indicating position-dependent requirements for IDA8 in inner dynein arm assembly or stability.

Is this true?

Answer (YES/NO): YES